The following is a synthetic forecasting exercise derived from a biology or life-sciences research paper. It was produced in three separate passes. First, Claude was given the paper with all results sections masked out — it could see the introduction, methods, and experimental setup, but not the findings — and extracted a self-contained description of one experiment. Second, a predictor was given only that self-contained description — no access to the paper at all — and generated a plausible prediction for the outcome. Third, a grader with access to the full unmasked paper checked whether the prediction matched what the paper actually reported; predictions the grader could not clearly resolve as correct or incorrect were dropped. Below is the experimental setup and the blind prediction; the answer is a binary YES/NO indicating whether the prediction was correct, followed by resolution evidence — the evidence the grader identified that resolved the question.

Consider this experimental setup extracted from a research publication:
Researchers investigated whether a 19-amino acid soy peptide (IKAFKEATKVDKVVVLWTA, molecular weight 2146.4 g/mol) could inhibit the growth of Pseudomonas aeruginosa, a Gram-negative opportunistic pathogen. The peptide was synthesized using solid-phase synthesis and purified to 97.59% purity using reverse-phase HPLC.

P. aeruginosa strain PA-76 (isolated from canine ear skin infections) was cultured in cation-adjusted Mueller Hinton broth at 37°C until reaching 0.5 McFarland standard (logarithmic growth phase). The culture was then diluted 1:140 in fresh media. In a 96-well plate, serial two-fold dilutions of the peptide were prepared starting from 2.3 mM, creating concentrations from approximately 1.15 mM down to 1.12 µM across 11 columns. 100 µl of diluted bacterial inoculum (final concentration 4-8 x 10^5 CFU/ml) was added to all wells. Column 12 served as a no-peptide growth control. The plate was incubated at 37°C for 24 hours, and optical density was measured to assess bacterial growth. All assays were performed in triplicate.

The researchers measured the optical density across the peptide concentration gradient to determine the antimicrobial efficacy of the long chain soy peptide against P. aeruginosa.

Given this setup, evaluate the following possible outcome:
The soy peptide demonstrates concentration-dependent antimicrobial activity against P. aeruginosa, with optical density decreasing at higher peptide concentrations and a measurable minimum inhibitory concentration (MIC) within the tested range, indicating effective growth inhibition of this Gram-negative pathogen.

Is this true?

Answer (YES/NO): YES